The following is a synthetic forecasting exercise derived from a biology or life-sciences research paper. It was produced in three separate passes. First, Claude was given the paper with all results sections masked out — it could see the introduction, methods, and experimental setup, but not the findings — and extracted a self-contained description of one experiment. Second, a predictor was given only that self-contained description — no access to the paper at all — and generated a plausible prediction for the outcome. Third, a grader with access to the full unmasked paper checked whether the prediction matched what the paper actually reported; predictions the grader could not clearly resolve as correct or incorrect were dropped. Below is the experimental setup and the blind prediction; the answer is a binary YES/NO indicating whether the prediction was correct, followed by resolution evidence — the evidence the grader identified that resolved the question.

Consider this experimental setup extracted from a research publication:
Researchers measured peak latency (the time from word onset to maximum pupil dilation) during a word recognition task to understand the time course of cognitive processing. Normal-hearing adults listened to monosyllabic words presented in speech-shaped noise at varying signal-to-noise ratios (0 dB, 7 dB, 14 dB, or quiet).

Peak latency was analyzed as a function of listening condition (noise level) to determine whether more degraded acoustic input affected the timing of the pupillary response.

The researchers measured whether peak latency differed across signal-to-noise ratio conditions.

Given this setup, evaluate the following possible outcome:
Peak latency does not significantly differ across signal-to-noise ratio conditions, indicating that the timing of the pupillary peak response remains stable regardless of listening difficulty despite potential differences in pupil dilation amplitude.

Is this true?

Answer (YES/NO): NO